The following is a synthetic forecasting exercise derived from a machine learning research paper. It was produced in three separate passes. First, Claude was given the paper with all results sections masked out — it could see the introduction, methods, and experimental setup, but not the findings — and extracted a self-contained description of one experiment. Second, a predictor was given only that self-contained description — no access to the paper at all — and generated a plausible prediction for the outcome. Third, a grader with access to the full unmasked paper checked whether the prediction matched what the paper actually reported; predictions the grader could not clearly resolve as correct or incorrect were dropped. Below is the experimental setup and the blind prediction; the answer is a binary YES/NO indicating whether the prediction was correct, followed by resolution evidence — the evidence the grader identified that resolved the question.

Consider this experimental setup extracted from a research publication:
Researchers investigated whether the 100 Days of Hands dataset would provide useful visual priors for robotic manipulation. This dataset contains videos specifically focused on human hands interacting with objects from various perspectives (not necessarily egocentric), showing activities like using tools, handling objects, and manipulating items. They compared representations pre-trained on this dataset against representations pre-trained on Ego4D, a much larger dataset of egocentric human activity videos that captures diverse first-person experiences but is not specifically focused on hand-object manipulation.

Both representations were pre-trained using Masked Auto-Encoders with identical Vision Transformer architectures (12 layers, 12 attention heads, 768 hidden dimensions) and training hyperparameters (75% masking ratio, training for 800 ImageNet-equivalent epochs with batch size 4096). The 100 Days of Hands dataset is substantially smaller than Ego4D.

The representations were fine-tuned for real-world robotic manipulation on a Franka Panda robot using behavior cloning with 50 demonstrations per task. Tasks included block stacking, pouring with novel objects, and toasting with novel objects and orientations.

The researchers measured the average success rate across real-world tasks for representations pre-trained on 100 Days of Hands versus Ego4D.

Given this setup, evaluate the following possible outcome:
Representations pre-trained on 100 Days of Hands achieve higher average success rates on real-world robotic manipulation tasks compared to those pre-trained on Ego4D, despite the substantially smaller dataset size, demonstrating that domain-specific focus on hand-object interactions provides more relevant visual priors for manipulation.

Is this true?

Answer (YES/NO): YES